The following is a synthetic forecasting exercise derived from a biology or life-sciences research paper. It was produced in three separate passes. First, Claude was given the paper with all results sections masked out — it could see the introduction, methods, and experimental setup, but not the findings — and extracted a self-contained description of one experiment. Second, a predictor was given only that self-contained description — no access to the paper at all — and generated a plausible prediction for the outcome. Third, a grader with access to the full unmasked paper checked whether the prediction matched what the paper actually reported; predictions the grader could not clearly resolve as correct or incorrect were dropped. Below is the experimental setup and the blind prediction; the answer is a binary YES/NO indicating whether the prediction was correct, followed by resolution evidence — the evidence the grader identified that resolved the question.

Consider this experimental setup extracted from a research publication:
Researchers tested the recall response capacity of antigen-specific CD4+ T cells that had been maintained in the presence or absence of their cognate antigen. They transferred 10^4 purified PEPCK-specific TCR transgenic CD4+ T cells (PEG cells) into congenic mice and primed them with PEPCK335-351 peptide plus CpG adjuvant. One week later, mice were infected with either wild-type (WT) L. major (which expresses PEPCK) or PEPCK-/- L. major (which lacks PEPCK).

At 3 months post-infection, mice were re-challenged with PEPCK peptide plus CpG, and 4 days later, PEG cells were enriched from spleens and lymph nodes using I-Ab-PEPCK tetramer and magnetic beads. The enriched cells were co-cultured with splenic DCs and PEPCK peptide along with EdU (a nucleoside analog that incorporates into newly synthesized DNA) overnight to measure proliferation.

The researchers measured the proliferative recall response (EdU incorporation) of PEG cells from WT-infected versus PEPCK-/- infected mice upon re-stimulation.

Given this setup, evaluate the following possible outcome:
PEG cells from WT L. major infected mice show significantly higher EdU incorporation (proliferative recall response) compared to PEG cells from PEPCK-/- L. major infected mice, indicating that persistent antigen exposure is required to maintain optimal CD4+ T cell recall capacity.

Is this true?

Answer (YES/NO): YES